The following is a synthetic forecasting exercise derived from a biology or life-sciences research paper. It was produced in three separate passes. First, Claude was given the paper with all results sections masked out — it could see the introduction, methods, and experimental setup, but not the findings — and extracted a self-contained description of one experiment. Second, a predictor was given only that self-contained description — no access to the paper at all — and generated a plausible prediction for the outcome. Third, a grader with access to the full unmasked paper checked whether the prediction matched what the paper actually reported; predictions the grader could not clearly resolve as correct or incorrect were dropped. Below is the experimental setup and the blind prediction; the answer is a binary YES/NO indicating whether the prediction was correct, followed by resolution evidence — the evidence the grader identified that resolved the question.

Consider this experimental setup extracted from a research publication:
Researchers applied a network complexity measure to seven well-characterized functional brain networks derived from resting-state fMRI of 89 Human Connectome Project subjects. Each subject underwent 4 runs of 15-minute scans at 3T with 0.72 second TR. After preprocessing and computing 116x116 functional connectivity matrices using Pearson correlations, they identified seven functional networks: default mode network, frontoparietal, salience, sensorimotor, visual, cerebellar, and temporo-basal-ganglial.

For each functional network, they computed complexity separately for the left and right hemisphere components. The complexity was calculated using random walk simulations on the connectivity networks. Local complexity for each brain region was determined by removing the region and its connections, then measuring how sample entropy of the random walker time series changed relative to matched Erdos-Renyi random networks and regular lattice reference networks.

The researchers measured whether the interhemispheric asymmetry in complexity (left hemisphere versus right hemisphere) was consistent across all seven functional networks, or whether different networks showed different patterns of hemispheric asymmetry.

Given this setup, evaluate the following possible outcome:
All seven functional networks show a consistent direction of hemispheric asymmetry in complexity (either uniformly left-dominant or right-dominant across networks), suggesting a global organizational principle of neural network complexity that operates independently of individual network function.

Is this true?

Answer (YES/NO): YES